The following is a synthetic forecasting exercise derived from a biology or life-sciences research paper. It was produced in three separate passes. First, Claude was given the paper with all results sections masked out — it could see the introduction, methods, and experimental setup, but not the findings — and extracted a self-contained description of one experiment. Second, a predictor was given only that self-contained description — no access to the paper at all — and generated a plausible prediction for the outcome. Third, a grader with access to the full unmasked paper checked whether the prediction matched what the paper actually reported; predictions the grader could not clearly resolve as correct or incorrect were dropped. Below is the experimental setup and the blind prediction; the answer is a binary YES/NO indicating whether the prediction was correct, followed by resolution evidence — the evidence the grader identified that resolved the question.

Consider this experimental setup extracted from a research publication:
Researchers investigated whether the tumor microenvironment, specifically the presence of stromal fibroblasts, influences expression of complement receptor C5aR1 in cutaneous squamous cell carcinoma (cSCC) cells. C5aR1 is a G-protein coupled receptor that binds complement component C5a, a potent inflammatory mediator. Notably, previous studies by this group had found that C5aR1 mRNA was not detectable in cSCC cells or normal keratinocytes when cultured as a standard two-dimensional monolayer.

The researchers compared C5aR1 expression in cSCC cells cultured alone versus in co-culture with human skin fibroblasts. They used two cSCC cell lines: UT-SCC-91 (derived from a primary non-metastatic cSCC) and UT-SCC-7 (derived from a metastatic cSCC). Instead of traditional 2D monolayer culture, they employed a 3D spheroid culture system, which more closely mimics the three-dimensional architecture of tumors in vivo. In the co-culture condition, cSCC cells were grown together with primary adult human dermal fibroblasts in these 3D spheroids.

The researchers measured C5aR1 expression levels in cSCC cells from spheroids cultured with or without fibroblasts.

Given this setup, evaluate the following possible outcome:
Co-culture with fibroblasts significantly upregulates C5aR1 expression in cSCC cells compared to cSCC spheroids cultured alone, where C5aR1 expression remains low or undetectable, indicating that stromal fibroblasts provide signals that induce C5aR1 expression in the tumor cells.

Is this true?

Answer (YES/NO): YES